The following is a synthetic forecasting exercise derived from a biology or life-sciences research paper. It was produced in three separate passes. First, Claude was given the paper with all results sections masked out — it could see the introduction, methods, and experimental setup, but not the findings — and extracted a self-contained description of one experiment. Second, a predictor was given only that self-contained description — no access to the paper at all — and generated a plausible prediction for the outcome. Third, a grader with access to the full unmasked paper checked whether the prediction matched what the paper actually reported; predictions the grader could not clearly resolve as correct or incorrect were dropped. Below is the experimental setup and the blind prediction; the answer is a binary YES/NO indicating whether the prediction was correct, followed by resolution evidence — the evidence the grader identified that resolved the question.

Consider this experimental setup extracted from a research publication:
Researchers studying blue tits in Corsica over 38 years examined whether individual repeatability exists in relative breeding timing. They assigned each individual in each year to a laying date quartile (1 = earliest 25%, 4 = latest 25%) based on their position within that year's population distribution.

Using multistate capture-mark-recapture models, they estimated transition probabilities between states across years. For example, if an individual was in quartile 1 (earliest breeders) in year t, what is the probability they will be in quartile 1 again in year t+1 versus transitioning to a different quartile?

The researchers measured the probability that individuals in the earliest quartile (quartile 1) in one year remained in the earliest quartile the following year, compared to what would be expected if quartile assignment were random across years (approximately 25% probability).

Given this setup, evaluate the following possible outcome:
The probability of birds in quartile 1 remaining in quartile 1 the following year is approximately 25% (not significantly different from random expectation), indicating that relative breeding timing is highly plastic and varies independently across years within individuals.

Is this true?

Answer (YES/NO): NO